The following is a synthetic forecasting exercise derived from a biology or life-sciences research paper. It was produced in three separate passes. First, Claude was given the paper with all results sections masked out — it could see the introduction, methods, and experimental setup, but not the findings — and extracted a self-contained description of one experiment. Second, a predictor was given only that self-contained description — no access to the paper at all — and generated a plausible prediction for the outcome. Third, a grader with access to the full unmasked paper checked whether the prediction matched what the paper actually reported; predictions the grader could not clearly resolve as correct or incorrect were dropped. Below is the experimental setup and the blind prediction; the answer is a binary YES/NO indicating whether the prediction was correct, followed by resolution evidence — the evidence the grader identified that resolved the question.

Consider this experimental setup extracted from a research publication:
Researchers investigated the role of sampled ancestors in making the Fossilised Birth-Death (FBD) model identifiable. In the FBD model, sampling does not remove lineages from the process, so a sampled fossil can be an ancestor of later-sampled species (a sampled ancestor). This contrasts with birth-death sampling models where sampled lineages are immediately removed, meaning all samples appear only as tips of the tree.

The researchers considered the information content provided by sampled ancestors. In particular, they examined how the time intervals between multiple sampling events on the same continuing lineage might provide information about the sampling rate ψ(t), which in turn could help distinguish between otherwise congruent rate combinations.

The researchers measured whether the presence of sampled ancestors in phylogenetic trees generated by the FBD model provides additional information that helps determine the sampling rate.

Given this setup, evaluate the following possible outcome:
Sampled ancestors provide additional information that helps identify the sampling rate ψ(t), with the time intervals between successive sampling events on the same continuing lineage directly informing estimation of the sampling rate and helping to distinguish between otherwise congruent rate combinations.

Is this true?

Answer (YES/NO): YES